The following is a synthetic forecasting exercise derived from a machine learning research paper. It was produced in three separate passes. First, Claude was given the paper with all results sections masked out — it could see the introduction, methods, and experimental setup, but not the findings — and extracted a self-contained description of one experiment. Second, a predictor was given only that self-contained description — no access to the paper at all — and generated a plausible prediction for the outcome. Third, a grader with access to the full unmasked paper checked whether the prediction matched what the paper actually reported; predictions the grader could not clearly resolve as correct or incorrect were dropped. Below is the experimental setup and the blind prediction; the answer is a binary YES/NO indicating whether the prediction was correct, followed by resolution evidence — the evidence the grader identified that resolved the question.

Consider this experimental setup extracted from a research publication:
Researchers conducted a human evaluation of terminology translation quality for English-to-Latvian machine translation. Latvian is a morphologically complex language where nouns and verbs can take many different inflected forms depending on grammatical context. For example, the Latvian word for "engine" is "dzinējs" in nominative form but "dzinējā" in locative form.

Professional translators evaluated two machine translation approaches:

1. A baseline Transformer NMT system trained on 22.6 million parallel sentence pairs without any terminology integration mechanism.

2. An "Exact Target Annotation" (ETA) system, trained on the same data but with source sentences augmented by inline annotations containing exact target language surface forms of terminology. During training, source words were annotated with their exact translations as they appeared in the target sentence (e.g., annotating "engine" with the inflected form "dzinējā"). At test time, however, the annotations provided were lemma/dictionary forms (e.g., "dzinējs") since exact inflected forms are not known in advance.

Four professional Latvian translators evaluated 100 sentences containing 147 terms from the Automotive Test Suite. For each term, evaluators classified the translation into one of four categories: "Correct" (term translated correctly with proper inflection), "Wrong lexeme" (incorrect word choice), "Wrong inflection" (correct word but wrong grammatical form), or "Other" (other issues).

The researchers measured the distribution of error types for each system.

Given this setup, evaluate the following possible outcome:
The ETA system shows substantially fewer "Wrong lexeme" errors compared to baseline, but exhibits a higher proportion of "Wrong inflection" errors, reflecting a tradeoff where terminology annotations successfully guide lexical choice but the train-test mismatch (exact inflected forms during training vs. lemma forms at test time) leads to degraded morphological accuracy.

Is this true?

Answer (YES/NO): YES